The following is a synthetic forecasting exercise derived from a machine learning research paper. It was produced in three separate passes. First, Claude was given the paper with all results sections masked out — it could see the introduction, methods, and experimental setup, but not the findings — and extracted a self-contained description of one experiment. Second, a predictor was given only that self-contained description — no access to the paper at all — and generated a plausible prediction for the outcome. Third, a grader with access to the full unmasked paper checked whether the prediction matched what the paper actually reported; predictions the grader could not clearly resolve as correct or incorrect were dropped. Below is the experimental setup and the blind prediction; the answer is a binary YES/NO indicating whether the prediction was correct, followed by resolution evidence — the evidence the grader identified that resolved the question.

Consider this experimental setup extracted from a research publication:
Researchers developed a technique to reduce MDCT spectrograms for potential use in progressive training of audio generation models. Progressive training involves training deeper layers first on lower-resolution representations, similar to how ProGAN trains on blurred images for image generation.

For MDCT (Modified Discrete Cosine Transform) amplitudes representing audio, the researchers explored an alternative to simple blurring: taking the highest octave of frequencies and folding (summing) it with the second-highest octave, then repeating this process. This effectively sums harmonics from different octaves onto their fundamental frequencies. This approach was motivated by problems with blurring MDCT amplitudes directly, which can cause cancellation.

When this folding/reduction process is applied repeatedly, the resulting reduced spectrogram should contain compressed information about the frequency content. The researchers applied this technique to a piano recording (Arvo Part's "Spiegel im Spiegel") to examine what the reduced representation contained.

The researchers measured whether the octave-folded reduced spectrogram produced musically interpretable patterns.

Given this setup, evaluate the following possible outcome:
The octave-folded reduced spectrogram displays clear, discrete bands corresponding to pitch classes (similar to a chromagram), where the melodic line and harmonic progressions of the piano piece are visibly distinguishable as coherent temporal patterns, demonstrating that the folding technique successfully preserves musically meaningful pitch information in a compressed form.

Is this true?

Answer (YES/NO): YES